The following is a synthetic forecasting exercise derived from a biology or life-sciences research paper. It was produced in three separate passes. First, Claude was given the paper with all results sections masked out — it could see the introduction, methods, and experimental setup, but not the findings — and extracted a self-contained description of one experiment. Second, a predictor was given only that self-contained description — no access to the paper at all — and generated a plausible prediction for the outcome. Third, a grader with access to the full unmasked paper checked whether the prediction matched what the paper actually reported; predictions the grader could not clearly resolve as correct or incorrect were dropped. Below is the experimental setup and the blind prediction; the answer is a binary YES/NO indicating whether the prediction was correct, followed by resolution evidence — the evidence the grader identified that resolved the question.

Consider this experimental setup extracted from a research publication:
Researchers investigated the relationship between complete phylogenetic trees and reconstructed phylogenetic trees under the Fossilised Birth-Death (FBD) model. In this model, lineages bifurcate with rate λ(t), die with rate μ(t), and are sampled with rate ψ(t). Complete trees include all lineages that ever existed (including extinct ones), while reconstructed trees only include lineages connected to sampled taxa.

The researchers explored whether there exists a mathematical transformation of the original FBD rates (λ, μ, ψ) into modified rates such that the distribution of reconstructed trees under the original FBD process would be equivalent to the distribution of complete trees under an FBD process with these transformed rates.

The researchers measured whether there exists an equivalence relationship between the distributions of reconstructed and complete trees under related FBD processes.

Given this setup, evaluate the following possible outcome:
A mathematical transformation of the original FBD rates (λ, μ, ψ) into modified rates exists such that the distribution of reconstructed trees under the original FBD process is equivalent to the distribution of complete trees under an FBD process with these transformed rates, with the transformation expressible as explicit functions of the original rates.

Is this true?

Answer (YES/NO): YES